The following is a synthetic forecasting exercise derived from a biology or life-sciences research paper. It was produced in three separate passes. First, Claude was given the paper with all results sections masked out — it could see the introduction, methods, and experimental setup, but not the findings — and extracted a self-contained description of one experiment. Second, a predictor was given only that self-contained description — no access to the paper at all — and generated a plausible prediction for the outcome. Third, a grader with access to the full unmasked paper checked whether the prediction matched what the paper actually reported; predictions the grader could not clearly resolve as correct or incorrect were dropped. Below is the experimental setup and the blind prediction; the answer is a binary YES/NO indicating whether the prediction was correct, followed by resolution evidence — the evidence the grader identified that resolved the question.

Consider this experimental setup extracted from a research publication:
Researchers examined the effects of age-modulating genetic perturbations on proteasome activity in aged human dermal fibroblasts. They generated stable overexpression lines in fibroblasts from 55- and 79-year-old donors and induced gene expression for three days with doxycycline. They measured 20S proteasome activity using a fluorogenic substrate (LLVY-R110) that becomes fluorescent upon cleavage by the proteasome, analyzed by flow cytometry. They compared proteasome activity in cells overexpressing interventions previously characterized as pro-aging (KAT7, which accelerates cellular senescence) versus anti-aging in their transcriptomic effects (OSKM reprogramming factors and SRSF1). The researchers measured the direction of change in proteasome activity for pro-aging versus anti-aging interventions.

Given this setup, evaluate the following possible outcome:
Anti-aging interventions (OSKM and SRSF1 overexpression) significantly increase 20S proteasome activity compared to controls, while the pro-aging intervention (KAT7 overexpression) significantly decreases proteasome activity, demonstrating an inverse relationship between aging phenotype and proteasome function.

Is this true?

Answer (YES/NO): NO